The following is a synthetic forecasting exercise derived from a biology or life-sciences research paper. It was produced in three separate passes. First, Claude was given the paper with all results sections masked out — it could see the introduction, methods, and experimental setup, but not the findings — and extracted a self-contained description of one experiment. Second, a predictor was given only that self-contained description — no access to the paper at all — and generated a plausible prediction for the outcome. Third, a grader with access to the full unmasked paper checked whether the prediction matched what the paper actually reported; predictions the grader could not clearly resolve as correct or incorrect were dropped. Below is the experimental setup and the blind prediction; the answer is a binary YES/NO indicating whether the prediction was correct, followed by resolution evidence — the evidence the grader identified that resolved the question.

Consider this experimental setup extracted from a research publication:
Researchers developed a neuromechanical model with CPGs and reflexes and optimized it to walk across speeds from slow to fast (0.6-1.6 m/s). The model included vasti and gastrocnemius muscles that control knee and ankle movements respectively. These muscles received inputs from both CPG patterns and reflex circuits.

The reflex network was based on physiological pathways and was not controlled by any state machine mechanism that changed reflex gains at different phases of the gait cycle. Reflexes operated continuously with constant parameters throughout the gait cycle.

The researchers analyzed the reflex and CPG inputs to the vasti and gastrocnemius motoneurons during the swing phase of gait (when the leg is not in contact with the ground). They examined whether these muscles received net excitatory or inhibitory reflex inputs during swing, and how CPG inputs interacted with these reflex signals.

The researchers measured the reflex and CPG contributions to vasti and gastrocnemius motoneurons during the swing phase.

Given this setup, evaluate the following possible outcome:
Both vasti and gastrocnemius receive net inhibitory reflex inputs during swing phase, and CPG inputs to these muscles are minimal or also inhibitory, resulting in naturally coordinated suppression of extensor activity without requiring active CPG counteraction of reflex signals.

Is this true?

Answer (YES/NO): NO